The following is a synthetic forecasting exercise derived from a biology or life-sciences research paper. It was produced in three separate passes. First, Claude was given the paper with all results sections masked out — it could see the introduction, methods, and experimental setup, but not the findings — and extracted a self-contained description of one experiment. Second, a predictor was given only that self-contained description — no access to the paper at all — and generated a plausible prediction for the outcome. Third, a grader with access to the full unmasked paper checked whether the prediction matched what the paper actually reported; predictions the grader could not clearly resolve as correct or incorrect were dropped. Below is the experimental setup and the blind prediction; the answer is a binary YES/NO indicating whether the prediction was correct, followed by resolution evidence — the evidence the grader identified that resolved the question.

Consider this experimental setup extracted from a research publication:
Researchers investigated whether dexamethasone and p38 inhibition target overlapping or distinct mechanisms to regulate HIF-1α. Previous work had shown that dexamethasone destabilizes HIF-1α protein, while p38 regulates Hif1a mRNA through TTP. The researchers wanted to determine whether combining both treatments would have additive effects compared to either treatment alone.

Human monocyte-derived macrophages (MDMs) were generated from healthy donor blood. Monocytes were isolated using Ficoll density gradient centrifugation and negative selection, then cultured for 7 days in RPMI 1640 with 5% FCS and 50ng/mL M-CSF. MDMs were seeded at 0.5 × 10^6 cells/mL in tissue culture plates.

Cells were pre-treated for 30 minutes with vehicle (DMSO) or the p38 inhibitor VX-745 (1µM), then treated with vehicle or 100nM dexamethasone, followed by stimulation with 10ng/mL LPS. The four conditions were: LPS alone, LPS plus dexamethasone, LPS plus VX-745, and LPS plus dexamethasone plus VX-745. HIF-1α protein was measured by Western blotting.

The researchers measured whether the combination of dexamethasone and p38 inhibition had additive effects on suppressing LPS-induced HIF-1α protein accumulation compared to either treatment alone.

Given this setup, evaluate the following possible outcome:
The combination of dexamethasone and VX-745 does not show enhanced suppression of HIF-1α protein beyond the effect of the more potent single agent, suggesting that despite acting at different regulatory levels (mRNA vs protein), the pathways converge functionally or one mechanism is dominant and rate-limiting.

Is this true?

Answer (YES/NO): NO